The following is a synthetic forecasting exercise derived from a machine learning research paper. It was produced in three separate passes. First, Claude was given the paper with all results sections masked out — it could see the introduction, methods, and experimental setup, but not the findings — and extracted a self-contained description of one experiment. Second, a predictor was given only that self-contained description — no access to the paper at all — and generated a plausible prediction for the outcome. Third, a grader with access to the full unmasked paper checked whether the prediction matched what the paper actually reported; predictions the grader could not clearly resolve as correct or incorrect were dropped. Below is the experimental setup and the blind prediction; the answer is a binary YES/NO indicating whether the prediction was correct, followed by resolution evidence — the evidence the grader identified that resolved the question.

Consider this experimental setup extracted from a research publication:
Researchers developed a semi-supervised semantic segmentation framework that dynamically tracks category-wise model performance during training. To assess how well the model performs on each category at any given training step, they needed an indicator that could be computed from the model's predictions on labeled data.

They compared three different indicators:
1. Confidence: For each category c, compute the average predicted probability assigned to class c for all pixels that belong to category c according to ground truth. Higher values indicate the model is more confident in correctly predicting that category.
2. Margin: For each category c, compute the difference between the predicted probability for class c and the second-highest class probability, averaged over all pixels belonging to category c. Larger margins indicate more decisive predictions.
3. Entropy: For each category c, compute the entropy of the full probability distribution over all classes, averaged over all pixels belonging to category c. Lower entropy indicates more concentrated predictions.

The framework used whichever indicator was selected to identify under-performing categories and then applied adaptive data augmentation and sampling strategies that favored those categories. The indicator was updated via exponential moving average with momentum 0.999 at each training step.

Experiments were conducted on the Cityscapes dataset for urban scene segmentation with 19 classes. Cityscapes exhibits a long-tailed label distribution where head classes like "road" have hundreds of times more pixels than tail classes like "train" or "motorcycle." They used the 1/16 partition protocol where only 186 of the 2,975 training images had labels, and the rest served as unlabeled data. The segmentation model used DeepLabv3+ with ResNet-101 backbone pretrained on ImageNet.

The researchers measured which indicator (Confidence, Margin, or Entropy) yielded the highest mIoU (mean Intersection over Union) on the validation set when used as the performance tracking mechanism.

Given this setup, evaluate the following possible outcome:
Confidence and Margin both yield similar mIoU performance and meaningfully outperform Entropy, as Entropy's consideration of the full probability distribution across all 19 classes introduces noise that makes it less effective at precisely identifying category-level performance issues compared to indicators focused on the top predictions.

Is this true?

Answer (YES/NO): NO